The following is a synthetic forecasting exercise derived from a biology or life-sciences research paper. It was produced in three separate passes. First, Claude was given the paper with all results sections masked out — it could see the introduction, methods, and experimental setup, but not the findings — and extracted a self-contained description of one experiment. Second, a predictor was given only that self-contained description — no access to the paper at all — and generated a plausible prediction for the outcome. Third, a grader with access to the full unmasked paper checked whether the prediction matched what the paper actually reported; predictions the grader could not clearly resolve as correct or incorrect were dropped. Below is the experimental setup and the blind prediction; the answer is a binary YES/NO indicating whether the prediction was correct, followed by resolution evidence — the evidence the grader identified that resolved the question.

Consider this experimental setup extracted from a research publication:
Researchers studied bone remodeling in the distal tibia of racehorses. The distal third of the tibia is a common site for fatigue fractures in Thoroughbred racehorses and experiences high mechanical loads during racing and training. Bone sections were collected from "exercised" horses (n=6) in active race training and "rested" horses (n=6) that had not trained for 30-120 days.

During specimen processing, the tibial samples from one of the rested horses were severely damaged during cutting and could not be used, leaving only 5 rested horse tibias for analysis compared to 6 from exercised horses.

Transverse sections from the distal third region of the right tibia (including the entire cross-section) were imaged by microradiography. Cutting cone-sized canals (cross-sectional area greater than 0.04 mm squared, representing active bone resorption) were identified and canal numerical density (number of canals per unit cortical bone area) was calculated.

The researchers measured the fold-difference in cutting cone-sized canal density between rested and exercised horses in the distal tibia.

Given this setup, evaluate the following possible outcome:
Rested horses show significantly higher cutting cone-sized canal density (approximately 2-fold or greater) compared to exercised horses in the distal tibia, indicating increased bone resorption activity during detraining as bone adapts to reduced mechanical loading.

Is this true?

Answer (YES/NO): NO